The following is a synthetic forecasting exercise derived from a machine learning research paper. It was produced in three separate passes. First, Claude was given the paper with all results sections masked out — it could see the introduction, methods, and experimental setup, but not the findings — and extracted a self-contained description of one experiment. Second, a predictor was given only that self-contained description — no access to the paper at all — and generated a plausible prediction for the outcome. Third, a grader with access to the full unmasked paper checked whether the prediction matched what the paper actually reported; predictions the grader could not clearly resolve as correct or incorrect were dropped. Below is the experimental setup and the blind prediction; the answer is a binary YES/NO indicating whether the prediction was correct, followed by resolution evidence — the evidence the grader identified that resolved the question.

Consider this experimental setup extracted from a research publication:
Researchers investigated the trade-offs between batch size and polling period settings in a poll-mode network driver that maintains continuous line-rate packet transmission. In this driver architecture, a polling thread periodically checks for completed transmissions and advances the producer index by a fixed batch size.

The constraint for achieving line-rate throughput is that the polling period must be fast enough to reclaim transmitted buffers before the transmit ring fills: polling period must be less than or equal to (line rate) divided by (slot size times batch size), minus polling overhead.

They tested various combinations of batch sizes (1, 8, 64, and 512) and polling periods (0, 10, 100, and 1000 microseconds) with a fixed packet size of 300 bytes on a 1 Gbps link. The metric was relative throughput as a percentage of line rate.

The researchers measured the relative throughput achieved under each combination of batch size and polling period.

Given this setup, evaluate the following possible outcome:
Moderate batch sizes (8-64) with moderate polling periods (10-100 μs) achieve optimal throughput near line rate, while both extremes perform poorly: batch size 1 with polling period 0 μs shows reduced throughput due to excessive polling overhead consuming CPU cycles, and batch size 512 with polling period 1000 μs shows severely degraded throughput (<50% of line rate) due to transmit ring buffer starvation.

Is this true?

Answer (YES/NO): NO